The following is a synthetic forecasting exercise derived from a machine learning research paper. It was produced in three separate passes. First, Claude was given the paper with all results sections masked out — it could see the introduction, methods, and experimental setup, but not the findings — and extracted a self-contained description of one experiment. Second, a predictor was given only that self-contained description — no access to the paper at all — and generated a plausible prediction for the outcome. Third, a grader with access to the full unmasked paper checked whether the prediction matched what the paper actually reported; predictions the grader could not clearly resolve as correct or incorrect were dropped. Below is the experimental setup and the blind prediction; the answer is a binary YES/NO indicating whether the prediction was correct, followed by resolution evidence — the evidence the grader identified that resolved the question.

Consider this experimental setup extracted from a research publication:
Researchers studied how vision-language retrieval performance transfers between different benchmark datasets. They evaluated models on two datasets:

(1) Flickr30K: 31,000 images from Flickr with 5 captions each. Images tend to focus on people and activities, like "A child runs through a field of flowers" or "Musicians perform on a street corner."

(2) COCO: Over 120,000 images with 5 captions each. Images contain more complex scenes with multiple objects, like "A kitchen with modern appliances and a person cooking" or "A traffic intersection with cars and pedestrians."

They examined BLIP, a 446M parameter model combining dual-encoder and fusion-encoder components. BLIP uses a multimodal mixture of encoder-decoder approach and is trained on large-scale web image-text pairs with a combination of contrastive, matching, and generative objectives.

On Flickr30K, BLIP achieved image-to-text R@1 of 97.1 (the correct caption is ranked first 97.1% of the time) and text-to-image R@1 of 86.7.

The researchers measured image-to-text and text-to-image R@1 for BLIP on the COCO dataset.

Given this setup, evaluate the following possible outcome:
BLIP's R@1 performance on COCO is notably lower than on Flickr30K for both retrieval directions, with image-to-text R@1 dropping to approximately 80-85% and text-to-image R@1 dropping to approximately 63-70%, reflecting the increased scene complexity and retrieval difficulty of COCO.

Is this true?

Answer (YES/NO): YES